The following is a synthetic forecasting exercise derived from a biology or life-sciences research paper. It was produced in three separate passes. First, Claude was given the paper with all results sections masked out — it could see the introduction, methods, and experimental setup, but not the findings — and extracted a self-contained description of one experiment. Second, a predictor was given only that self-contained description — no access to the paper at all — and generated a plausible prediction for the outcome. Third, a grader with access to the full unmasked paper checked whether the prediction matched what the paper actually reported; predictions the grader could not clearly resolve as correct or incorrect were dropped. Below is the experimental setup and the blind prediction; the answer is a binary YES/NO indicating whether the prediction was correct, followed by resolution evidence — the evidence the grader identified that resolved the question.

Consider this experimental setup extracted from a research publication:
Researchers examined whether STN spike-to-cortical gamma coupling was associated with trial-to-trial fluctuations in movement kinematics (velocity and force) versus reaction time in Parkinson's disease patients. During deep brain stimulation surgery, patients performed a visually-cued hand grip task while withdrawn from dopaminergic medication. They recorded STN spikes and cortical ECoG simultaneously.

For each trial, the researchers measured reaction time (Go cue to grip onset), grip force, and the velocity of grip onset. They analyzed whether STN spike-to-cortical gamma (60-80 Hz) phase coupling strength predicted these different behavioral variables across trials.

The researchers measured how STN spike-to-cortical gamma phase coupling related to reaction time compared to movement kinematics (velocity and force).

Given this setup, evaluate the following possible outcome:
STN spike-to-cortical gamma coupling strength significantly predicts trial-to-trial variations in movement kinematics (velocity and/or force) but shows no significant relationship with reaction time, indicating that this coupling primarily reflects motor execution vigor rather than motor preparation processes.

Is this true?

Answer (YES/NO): NO